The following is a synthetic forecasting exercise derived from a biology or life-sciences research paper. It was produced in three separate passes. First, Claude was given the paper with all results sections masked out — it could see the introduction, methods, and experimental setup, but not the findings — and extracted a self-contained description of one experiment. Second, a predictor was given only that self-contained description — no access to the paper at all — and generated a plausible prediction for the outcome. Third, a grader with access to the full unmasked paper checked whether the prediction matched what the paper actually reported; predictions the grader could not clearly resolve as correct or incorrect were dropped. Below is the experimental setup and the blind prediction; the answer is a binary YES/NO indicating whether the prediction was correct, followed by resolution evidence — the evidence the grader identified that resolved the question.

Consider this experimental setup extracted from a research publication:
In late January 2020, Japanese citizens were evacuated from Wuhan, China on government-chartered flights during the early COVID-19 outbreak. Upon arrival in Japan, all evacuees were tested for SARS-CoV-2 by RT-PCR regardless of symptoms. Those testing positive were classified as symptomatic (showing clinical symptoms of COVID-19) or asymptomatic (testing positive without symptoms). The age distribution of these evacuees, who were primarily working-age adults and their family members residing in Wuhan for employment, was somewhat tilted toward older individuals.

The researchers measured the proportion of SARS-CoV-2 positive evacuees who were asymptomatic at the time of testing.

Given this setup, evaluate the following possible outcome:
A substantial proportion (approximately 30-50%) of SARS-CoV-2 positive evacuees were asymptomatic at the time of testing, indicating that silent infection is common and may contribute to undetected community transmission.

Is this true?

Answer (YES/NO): YES